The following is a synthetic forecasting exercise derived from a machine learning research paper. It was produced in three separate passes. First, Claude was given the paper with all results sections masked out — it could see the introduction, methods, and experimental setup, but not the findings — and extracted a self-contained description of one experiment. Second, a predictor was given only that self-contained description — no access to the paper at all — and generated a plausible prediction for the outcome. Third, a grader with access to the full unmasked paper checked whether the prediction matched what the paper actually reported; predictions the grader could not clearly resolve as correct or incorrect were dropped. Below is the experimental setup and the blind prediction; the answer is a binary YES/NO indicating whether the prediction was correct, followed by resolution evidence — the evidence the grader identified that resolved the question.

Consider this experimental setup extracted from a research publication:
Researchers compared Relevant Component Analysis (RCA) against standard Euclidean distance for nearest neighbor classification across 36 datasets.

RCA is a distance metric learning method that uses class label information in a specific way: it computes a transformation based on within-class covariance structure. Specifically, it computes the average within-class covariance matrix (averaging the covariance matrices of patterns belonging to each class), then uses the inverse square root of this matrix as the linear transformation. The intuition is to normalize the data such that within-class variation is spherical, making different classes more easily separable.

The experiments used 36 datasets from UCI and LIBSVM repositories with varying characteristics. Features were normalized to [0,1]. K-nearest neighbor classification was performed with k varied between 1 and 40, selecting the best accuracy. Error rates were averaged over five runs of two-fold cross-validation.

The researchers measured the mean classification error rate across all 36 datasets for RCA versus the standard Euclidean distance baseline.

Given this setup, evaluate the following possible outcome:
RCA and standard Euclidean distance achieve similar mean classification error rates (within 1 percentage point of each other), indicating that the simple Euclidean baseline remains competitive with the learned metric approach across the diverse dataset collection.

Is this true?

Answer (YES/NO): NO